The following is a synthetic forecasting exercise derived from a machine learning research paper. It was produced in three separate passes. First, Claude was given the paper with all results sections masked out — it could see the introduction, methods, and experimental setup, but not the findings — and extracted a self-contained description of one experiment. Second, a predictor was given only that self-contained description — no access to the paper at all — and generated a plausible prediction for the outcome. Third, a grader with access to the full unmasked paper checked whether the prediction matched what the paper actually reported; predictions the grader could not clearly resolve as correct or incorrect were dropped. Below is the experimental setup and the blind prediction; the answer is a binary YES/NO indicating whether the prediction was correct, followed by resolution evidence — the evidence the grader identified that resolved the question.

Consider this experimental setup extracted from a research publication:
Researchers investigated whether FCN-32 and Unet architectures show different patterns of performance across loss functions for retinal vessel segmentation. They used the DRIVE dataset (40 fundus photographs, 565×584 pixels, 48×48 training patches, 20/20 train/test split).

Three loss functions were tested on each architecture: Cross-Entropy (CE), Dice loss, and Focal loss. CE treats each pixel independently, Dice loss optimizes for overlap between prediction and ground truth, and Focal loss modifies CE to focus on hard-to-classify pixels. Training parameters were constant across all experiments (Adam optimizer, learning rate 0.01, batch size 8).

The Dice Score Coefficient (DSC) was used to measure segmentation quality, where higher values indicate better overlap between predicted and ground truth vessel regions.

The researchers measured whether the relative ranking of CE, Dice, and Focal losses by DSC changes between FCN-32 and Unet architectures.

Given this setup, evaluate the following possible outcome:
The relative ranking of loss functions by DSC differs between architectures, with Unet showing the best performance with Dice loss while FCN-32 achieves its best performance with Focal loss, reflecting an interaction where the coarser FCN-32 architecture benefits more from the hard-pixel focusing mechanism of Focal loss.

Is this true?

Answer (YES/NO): NO